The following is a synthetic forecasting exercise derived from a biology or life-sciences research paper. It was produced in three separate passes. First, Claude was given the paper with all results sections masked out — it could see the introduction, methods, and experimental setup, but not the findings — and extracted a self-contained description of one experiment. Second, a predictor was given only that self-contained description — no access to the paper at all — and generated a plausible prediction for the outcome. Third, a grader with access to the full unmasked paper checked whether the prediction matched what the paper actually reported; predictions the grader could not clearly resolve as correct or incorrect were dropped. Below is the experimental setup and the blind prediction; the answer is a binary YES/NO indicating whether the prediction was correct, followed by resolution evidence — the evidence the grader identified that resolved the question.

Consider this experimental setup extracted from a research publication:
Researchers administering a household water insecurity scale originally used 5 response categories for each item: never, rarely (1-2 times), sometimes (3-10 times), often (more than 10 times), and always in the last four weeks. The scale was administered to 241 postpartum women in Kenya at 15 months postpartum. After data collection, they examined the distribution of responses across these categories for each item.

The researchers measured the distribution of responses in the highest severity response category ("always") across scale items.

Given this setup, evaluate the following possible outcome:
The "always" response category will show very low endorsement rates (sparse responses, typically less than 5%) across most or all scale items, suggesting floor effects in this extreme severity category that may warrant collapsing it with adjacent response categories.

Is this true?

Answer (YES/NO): YES